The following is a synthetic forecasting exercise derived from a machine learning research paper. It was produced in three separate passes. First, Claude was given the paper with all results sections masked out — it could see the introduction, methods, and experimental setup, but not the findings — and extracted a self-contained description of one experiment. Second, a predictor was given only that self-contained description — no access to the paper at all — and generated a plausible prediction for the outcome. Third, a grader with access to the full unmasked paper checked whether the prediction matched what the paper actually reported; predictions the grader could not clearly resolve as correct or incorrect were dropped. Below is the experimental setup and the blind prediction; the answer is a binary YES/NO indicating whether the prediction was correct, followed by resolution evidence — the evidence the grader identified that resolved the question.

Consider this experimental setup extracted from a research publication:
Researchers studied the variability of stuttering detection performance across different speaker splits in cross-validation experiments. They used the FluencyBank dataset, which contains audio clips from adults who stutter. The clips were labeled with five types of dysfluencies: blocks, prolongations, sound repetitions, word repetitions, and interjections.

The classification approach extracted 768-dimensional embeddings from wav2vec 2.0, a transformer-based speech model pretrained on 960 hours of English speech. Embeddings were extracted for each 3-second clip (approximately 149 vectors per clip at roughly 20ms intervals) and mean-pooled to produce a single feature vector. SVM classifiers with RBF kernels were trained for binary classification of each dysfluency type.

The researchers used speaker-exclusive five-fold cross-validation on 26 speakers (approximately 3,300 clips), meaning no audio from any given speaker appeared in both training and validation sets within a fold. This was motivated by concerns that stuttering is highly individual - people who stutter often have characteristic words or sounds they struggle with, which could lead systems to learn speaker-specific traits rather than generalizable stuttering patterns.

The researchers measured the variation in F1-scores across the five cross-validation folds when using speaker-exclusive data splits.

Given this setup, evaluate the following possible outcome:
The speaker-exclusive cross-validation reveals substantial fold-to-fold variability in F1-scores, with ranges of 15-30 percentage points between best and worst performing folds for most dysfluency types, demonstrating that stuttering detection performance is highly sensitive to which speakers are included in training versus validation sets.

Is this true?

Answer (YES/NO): NO